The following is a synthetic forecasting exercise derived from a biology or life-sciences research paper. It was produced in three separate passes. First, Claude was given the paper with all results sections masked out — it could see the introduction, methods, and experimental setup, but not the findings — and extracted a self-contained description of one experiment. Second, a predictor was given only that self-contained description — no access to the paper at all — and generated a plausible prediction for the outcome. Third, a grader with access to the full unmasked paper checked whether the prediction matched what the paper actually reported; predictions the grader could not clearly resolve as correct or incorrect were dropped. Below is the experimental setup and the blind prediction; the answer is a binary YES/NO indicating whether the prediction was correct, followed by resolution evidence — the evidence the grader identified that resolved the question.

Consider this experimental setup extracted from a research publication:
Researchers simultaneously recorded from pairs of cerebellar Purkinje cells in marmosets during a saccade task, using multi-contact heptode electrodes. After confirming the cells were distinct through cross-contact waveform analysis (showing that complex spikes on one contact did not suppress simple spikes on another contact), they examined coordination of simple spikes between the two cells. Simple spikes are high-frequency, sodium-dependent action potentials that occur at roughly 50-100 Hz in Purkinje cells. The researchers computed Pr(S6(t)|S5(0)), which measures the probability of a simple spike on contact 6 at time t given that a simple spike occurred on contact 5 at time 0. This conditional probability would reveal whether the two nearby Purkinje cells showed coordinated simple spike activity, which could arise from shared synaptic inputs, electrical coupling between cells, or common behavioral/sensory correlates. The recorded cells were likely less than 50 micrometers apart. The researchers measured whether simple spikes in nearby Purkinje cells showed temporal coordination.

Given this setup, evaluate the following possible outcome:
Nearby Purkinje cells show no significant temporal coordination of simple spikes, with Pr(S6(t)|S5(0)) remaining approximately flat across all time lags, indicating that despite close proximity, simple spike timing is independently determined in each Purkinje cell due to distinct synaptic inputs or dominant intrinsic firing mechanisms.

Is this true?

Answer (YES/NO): NO